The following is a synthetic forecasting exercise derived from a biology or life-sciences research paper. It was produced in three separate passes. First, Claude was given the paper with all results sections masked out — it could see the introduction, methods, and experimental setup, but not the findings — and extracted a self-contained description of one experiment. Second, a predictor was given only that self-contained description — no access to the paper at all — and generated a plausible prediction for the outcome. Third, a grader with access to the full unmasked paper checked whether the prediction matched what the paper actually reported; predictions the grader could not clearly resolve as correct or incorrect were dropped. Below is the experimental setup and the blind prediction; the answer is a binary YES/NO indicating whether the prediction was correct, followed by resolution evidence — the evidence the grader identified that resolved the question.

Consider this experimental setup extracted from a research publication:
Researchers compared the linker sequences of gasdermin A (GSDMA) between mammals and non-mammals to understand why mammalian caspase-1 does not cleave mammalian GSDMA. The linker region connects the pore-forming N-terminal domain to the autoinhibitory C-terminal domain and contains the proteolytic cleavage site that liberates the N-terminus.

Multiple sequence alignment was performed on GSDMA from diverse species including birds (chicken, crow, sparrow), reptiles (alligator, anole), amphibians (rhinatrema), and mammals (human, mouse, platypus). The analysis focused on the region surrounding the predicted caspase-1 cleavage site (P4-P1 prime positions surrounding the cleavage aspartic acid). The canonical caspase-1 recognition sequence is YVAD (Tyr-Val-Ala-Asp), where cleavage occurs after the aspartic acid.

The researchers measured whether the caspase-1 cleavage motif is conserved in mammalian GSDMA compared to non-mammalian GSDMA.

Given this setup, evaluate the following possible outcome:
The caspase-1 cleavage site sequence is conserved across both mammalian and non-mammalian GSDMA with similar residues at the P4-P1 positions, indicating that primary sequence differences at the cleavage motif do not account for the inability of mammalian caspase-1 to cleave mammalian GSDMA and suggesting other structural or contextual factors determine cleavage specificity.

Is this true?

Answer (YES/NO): NO